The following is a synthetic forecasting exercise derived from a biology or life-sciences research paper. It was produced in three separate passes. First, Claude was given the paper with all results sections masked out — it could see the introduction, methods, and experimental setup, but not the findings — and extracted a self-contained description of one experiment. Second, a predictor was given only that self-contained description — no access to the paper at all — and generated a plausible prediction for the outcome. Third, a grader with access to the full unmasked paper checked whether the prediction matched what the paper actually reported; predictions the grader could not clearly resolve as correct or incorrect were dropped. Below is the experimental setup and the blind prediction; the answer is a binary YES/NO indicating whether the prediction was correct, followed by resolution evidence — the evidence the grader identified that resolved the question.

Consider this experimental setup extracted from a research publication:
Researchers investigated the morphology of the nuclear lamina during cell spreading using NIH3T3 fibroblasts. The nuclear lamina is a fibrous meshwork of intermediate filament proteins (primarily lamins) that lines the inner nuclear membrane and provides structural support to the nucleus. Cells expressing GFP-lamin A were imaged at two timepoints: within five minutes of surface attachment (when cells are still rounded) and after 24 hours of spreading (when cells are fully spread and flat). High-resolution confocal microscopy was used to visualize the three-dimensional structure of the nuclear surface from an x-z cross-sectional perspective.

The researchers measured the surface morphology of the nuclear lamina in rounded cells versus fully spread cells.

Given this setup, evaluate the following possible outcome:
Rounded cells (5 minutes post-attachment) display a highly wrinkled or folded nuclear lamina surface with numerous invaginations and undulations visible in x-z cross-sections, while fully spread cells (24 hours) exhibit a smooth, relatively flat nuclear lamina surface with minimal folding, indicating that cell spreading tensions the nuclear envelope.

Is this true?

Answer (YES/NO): YES